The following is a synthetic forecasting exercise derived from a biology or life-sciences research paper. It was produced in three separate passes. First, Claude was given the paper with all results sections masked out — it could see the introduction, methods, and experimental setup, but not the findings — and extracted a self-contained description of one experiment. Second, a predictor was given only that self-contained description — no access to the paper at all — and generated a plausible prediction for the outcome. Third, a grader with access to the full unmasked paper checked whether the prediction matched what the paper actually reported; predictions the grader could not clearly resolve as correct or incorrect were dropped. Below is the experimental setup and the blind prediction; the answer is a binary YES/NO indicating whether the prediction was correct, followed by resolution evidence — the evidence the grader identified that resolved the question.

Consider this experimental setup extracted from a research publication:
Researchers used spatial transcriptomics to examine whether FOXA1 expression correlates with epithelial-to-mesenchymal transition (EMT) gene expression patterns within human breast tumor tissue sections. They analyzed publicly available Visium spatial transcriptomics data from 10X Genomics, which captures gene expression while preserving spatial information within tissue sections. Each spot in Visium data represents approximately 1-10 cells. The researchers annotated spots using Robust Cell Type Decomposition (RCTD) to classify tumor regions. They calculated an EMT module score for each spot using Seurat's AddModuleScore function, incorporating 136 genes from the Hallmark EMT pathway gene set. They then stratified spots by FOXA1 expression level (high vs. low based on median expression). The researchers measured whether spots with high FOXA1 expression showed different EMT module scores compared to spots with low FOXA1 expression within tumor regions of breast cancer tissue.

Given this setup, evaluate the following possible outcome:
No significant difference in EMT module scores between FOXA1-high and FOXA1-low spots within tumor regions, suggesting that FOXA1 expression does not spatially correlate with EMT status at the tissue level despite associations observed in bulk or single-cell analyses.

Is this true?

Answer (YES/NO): NO